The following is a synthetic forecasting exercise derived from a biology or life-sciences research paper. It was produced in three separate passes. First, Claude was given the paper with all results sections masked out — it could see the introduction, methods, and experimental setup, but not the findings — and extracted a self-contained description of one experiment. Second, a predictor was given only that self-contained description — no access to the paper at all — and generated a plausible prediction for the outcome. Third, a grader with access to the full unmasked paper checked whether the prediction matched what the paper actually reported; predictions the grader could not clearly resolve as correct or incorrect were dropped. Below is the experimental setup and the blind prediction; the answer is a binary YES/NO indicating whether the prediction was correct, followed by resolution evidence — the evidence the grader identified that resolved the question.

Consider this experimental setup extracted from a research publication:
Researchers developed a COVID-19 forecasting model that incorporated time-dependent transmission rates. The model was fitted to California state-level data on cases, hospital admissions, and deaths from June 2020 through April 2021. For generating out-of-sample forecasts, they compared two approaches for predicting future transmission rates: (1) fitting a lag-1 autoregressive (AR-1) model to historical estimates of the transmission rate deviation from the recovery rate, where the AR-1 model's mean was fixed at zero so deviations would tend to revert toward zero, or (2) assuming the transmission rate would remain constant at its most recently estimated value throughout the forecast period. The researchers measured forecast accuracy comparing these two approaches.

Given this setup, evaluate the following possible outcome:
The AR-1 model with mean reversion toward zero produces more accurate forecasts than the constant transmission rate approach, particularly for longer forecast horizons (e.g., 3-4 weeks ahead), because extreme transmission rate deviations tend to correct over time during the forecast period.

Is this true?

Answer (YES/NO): NO